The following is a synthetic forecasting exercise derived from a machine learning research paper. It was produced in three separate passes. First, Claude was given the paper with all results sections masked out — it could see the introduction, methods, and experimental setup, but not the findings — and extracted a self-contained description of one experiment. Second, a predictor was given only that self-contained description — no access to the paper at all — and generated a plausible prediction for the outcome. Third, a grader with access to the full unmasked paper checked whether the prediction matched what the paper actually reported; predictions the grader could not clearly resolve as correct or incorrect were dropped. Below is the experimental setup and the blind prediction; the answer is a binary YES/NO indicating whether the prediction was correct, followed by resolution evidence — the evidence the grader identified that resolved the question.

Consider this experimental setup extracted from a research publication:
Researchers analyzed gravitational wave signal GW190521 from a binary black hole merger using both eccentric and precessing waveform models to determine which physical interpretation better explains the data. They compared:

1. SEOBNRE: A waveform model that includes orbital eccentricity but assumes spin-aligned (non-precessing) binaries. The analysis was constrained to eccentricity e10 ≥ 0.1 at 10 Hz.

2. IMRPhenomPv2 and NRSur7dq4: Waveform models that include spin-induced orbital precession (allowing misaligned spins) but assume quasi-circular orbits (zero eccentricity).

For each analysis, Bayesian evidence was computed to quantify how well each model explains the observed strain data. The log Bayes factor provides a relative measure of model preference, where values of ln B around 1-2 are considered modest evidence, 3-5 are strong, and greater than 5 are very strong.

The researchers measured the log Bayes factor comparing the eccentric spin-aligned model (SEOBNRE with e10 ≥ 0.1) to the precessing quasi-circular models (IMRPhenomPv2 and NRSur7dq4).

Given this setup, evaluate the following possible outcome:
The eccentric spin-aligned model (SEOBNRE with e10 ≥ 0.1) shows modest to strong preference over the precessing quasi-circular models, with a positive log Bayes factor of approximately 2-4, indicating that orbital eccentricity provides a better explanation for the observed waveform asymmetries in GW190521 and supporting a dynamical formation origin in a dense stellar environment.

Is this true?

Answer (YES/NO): YES